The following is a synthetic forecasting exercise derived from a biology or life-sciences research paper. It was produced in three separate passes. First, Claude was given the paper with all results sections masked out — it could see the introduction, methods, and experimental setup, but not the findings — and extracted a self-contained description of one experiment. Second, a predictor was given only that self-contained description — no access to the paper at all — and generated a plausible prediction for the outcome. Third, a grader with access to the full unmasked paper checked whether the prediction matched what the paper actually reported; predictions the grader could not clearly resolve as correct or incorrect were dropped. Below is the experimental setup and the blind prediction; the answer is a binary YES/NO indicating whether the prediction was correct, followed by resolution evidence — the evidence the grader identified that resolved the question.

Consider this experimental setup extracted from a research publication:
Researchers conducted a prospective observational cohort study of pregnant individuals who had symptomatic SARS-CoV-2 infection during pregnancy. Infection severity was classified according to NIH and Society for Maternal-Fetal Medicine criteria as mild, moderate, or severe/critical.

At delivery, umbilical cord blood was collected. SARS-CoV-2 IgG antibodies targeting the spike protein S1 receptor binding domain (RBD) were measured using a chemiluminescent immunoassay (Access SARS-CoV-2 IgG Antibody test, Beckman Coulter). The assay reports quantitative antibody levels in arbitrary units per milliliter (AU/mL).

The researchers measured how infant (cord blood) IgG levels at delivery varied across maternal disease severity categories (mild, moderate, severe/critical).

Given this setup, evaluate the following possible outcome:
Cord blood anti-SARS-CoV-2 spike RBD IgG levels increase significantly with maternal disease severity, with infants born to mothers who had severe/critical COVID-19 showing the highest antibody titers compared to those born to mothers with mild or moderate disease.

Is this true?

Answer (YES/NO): YES